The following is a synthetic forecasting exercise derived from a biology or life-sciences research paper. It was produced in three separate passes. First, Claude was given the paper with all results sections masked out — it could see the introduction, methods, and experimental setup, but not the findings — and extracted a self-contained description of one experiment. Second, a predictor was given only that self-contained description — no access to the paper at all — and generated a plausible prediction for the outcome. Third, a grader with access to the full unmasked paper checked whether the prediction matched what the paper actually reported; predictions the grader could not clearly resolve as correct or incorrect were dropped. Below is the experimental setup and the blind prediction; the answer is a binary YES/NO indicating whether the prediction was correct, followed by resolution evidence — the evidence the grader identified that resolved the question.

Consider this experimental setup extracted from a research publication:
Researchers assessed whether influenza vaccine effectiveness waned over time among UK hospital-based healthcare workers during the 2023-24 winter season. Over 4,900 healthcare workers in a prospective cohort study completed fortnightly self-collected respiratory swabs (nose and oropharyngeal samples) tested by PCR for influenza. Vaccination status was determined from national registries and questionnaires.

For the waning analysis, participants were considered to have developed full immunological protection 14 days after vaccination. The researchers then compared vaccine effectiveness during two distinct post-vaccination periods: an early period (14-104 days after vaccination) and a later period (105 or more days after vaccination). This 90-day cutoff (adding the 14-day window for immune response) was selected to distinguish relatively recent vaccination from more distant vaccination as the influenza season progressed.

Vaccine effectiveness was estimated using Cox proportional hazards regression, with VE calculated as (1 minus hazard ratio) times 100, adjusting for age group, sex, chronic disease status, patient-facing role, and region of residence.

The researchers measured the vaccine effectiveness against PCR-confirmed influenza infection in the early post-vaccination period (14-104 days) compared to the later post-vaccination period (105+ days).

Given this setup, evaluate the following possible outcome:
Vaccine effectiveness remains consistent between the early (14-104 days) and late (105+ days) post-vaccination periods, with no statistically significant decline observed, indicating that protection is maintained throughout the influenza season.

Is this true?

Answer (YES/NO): YES